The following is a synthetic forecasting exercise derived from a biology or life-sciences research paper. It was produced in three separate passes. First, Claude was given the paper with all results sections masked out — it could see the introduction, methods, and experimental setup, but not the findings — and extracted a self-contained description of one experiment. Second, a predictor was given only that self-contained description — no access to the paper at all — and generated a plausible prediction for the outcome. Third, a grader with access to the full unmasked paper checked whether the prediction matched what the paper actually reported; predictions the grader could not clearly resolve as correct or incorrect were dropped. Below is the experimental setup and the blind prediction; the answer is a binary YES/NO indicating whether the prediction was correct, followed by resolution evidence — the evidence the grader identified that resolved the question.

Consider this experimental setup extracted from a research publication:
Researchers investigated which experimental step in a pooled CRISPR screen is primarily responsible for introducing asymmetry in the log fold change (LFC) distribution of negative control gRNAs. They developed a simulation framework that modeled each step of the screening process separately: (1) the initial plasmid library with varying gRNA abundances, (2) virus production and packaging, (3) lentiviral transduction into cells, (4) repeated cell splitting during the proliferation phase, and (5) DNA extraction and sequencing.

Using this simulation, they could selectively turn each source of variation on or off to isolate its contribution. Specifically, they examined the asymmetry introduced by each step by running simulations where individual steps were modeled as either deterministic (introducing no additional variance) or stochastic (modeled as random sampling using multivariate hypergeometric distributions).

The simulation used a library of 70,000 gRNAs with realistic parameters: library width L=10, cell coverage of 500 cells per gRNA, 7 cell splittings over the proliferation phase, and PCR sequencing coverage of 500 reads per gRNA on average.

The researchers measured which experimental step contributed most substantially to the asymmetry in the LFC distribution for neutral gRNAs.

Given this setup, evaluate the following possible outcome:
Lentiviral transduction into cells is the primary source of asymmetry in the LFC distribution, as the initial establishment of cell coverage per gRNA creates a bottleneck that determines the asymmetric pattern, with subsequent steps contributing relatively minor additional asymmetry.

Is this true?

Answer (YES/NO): NO